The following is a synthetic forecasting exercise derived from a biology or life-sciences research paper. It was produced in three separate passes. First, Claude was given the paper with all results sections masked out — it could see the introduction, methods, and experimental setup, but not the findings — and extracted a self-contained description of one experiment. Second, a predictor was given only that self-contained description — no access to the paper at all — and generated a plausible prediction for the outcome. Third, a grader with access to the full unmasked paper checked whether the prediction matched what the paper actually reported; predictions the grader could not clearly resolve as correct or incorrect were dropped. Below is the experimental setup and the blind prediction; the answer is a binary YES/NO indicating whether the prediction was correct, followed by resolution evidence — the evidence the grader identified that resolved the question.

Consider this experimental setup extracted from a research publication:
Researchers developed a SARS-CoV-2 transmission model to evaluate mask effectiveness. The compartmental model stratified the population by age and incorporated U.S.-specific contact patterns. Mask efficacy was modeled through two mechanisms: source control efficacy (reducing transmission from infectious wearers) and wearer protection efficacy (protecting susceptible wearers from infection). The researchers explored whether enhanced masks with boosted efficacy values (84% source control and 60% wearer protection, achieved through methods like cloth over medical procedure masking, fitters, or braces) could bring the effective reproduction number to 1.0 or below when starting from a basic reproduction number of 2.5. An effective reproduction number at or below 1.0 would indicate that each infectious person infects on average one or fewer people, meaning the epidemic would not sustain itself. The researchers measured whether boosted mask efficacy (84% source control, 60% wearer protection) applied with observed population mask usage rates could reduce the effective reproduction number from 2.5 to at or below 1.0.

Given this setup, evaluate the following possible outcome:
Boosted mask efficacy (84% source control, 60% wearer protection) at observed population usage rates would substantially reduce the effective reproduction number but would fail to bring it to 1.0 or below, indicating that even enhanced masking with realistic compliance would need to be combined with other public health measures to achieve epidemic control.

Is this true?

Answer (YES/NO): NO